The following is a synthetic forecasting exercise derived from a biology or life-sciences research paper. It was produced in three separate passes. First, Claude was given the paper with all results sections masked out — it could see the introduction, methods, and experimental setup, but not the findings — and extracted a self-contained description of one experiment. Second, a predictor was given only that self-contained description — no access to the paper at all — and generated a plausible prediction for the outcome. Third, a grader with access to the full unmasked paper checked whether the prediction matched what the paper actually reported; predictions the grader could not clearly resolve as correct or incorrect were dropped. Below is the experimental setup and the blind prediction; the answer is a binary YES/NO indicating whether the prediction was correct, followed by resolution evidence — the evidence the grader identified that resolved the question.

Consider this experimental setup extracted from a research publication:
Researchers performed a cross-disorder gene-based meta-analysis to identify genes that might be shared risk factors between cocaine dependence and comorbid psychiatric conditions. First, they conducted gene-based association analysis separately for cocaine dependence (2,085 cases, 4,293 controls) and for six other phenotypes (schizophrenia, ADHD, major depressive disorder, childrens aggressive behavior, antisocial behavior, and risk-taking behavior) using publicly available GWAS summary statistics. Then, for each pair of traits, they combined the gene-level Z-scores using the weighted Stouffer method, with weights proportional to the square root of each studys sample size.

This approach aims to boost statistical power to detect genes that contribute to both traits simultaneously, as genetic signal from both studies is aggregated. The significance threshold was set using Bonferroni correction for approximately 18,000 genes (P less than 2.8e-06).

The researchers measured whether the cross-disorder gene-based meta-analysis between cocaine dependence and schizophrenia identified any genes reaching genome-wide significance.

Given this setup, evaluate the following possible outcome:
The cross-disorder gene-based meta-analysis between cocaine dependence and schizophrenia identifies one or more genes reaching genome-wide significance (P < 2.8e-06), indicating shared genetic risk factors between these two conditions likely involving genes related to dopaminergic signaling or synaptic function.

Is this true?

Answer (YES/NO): NO